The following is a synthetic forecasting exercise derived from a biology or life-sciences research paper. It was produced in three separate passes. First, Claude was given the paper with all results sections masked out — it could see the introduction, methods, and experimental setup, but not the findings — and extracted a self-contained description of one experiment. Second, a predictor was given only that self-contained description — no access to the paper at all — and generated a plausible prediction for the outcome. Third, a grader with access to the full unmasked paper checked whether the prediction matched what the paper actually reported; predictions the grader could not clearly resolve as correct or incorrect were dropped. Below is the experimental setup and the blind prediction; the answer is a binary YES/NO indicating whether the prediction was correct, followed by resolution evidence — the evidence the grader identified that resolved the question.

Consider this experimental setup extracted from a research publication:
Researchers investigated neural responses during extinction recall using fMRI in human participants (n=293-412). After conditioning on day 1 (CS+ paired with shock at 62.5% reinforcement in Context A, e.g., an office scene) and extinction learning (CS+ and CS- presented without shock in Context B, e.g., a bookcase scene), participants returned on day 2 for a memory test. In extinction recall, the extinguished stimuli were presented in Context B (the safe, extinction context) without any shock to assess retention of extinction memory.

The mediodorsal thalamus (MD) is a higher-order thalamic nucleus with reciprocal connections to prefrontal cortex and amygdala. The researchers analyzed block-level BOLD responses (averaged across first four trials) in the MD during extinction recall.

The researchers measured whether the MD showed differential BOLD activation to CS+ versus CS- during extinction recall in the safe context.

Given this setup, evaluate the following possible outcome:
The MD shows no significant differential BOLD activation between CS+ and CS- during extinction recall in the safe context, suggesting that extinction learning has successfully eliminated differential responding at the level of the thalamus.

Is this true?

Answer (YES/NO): NO